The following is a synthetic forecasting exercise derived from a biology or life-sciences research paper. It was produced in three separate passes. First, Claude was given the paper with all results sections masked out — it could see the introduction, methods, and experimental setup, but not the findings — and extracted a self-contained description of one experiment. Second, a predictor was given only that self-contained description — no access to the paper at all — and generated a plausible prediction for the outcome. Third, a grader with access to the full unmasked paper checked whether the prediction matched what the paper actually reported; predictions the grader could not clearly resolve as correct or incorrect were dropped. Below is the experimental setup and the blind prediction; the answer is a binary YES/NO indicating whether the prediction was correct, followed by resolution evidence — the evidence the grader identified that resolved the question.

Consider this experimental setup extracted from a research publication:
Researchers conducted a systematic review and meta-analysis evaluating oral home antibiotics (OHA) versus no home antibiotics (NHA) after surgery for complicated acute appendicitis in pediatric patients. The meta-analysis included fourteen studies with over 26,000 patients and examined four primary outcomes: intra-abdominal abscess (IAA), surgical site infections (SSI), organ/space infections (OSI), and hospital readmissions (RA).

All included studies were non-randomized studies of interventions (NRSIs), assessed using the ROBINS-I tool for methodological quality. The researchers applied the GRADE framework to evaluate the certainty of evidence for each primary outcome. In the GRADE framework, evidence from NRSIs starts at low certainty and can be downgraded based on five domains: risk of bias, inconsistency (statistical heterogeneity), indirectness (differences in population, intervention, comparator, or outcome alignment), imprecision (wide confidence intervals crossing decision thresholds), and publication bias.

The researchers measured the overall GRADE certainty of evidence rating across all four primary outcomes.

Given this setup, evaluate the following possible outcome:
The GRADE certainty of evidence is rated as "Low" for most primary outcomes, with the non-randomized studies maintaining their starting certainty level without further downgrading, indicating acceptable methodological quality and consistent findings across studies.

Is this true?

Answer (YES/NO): NO